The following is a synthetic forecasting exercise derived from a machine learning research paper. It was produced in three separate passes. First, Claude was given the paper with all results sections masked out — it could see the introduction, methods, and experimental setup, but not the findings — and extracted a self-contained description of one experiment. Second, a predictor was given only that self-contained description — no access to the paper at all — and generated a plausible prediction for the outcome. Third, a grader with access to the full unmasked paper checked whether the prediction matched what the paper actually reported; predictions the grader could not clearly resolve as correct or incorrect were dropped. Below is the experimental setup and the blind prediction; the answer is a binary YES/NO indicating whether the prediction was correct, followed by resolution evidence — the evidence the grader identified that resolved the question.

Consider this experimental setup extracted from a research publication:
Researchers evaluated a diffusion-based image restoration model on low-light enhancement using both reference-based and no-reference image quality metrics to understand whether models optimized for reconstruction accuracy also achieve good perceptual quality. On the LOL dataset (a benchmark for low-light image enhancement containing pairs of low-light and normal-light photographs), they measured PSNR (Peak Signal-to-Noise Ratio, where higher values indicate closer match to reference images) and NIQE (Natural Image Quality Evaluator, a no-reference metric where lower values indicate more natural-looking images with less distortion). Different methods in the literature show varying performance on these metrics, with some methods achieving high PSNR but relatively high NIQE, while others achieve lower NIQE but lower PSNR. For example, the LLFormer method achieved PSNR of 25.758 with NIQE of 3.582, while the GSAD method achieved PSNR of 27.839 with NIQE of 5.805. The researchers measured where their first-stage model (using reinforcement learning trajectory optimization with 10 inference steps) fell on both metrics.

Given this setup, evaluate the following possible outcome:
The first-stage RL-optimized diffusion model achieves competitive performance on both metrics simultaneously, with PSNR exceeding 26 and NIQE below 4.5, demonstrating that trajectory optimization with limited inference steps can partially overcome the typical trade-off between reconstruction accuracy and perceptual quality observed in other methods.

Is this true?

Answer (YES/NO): NO